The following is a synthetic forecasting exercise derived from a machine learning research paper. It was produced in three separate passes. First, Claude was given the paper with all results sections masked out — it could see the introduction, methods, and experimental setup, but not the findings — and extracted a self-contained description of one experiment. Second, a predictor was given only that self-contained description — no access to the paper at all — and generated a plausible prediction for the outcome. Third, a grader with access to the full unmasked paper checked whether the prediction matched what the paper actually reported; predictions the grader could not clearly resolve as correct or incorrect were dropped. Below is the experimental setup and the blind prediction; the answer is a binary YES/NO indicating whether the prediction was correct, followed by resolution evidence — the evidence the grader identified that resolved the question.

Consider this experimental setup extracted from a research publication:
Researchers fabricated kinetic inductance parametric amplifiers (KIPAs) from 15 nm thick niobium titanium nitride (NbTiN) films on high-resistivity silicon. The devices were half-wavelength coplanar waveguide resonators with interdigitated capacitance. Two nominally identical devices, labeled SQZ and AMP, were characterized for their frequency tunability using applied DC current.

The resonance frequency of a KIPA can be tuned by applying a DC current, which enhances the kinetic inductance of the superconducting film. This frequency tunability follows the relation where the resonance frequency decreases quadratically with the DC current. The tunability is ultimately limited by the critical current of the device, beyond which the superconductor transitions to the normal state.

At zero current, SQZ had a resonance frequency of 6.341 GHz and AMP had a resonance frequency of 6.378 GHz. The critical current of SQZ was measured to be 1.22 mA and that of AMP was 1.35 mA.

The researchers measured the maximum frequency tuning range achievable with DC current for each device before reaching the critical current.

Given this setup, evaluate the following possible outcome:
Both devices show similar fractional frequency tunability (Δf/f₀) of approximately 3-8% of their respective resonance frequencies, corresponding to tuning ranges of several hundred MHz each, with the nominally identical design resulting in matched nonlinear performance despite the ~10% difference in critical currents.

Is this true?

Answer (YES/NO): YES